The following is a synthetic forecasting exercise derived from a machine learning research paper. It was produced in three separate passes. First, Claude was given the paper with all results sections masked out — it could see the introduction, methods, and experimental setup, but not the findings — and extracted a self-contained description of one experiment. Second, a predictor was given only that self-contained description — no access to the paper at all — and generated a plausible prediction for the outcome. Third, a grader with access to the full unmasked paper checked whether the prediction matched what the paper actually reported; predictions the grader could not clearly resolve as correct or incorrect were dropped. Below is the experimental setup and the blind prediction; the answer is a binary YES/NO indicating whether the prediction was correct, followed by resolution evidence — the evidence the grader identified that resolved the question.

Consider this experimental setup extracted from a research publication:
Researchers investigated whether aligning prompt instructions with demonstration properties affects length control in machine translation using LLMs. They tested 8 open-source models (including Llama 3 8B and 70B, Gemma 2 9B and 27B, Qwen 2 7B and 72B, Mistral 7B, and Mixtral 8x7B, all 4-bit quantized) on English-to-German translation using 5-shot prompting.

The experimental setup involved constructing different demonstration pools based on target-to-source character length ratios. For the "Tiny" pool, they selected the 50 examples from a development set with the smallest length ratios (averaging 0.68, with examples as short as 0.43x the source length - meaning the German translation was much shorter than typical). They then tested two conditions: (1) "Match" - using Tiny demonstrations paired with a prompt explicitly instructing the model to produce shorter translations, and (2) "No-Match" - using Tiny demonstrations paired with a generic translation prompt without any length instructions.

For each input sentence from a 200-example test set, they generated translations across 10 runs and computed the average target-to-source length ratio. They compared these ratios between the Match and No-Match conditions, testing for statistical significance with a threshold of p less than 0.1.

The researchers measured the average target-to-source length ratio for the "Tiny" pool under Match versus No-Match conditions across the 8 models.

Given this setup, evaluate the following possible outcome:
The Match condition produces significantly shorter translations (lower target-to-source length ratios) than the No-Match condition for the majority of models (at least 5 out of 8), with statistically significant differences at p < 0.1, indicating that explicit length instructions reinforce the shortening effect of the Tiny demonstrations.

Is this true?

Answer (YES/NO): YES